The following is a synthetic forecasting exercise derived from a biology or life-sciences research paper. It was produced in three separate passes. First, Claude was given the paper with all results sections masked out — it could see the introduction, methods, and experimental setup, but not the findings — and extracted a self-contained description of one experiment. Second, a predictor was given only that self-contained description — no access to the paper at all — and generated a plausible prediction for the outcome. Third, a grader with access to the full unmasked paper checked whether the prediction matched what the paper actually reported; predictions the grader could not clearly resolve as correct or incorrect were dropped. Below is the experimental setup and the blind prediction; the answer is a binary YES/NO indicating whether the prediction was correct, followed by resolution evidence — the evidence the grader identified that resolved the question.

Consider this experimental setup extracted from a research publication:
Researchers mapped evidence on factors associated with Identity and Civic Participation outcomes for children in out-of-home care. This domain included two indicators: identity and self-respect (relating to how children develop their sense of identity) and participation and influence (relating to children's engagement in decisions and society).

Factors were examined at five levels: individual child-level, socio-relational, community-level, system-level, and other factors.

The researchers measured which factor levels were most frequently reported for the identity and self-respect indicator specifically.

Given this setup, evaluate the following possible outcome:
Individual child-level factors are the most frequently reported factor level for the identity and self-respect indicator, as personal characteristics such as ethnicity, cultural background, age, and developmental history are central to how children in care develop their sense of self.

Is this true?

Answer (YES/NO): NO